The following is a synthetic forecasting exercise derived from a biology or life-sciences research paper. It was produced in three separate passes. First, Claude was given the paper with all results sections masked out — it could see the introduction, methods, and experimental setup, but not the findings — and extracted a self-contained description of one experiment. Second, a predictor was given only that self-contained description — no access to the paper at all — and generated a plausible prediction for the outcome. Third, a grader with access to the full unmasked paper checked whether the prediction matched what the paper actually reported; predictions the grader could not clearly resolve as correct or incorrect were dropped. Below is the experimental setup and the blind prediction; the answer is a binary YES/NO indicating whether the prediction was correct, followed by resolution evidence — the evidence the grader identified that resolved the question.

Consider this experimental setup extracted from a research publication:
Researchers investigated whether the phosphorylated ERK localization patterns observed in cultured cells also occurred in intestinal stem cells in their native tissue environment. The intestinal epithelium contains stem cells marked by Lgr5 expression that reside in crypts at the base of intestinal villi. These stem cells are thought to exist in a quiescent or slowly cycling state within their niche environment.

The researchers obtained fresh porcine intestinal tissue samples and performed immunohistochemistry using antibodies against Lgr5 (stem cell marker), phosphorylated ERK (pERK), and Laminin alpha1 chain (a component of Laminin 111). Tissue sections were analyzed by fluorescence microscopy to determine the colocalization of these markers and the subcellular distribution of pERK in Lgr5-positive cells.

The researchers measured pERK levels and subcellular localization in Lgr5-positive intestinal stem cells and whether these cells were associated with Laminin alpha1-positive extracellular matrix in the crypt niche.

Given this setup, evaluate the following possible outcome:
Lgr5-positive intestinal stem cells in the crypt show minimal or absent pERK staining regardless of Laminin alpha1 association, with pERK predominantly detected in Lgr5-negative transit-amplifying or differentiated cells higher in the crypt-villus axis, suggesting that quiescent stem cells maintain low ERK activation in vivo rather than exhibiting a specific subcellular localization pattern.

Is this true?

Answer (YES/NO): NO